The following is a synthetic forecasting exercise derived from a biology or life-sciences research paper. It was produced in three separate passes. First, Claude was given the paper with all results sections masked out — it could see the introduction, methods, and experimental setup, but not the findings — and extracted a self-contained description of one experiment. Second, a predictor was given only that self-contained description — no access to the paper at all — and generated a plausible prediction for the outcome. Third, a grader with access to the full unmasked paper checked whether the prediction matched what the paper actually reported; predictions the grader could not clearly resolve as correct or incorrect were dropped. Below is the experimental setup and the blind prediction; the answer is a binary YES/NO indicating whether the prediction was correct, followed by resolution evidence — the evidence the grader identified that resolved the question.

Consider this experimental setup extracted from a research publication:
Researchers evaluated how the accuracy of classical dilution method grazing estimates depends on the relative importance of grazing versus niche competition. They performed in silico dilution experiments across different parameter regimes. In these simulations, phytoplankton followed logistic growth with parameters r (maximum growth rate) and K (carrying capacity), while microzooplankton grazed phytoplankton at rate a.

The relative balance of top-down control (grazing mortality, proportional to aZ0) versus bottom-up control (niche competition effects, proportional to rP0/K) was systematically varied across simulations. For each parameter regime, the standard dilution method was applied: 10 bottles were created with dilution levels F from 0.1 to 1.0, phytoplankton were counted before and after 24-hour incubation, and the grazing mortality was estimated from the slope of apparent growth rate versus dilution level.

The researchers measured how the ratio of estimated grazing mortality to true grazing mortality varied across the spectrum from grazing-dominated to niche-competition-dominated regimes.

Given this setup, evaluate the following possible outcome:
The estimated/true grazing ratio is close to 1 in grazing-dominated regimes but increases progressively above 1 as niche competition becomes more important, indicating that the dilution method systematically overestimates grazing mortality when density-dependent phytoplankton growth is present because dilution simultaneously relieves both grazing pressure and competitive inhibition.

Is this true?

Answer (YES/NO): YES